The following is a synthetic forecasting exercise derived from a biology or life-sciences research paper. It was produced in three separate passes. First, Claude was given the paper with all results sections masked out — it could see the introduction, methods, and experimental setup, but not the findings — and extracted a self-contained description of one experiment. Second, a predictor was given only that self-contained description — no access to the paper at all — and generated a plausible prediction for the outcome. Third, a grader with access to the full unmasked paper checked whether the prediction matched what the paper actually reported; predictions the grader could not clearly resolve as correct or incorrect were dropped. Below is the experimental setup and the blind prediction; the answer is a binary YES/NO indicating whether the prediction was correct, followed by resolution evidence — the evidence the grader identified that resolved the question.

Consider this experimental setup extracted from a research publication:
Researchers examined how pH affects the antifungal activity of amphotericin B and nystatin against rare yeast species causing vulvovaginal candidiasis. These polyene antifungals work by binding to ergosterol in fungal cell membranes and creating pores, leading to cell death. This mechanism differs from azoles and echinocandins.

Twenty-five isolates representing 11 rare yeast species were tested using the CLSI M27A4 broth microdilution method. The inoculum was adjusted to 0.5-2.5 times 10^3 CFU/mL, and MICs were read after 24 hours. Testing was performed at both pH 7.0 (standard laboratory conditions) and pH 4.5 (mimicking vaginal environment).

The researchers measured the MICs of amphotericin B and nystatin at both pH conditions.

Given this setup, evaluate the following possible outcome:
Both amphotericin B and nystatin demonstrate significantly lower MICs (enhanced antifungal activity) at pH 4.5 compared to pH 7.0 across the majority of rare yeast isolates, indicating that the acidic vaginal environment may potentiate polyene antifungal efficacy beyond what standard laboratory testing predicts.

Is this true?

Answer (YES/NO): NO